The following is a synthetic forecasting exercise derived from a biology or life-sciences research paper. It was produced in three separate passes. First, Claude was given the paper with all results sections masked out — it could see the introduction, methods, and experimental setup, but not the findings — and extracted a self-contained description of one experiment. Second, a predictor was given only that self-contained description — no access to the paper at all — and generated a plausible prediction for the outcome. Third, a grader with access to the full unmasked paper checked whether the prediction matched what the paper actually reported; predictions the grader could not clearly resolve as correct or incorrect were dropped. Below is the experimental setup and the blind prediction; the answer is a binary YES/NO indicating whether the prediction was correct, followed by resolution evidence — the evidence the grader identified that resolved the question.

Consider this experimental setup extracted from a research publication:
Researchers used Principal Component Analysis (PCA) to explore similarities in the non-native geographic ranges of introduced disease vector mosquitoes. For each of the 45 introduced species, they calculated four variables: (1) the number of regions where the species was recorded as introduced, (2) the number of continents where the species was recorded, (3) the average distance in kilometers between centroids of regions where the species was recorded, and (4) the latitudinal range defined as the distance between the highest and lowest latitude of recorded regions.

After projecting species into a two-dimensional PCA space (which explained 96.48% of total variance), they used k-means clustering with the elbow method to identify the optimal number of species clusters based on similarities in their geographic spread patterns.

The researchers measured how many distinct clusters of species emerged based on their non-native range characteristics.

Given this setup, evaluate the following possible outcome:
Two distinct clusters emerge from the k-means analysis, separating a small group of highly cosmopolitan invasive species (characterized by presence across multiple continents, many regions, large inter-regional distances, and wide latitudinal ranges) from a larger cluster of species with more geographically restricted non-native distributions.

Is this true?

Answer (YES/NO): NO